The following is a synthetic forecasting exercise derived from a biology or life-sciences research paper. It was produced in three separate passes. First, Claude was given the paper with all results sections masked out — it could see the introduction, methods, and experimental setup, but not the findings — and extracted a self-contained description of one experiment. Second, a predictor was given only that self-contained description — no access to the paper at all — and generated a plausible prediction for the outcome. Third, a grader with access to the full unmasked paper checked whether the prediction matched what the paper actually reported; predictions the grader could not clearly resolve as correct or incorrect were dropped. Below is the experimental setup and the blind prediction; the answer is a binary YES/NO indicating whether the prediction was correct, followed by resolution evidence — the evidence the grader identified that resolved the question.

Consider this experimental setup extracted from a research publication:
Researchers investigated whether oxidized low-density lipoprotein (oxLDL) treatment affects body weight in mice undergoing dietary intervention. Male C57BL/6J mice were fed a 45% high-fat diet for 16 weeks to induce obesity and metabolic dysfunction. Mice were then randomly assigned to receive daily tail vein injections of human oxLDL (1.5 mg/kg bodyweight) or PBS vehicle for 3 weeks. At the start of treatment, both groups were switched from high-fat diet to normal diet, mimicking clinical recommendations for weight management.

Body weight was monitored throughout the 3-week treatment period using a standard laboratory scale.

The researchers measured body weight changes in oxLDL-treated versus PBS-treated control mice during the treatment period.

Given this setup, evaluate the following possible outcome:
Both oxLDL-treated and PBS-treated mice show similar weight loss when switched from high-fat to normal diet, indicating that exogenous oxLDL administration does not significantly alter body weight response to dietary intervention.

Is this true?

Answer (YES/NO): YES